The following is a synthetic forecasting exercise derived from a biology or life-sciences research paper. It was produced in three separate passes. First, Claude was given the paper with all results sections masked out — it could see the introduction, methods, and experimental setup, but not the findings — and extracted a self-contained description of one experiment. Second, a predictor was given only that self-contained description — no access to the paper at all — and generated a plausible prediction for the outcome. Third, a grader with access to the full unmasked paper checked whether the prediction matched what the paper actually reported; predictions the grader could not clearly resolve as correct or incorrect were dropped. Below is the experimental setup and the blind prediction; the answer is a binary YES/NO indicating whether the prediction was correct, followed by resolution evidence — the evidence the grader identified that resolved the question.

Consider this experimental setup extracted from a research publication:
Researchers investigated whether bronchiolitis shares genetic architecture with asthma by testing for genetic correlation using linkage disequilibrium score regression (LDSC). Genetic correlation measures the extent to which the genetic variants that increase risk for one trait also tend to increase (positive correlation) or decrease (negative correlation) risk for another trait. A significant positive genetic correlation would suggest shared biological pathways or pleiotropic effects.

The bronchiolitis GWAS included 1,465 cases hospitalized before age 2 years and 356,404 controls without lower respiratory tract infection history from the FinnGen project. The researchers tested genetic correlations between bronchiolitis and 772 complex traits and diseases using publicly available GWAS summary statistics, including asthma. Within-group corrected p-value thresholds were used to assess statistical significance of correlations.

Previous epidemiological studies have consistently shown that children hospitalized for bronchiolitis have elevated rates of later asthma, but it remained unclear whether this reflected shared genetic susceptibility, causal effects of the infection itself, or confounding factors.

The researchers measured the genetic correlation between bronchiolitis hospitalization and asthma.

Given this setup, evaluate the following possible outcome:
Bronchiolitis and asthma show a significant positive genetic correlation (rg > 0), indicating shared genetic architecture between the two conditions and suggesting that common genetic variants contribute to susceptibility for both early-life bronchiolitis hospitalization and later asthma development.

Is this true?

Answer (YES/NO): YES